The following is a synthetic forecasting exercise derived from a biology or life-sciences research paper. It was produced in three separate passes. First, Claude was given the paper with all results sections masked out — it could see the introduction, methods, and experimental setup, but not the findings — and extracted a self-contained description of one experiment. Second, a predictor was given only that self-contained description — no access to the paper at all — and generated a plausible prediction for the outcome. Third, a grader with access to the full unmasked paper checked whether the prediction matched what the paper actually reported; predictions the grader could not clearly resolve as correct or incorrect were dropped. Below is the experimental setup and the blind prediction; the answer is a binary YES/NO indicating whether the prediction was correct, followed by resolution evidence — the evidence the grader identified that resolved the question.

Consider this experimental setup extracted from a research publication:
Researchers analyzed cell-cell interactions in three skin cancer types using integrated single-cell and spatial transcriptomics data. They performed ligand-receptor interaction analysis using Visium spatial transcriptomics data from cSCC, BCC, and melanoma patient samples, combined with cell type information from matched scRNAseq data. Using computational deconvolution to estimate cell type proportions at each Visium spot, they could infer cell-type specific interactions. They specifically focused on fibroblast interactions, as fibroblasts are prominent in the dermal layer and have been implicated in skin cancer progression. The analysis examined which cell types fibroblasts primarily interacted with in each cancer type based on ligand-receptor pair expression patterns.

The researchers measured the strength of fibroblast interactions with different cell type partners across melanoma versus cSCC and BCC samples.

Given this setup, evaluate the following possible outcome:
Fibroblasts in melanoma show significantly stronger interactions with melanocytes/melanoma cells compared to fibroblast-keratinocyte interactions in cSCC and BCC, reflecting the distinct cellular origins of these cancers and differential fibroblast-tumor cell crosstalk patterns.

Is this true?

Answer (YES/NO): YES